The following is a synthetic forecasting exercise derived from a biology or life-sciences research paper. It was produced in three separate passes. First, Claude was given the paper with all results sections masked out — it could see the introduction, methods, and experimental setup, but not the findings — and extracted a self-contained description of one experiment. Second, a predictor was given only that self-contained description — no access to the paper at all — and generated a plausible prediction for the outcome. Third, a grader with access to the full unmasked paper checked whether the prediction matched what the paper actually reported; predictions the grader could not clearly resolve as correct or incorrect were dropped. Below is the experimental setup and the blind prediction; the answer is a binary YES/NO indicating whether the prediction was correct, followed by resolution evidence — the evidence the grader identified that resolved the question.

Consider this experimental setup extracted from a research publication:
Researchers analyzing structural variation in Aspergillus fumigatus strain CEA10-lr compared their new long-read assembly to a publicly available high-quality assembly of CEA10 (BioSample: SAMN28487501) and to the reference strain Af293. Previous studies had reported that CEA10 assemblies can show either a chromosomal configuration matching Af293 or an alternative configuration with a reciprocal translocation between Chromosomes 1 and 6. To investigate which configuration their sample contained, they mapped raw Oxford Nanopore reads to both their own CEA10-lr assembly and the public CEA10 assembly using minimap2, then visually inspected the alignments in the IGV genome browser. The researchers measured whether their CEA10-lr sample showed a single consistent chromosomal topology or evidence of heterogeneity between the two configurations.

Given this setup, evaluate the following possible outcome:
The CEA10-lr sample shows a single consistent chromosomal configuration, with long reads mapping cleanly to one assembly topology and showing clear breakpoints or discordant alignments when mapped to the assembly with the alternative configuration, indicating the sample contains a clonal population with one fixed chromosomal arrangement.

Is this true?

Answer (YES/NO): NO